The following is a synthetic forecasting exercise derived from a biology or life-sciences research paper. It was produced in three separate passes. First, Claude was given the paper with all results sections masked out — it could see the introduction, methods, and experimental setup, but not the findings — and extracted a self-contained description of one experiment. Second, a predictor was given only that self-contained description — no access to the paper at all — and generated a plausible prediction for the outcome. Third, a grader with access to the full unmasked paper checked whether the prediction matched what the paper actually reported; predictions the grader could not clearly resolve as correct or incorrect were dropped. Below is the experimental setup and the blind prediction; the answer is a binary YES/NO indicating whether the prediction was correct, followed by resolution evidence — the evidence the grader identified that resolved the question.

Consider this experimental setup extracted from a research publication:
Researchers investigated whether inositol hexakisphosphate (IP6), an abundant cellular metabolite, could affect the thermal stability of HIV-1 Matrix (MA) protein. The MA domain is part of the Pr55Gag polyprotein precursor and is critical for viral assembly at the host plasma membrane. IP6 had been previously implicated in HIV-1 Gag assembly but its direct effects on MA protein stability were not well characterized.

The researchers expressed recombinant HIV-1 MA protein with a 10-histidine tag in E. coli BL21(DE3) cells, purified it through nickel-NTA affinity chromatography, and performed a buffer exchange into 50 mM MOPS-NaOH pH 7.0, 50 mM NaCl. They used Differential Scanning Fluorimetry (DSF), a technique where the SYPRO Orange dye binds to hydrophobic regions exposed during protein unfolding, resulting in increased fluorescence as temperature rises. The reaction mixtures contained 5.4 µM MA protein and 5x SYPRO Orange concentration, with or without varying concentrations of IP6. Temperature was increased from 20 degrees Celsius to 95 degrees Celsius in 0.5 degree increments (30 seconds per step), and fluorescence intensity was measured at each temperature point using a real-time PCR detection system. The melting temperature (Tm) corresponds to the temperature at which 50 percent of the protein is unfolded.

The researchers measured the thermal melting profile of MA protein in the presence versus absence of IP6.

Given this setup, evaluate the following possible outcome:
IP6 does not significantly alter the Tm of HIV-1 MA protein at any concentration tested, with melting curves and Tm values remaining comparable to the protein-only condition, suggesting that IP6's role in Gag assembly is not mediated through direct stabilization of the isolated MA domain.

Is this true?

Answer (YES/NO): NO